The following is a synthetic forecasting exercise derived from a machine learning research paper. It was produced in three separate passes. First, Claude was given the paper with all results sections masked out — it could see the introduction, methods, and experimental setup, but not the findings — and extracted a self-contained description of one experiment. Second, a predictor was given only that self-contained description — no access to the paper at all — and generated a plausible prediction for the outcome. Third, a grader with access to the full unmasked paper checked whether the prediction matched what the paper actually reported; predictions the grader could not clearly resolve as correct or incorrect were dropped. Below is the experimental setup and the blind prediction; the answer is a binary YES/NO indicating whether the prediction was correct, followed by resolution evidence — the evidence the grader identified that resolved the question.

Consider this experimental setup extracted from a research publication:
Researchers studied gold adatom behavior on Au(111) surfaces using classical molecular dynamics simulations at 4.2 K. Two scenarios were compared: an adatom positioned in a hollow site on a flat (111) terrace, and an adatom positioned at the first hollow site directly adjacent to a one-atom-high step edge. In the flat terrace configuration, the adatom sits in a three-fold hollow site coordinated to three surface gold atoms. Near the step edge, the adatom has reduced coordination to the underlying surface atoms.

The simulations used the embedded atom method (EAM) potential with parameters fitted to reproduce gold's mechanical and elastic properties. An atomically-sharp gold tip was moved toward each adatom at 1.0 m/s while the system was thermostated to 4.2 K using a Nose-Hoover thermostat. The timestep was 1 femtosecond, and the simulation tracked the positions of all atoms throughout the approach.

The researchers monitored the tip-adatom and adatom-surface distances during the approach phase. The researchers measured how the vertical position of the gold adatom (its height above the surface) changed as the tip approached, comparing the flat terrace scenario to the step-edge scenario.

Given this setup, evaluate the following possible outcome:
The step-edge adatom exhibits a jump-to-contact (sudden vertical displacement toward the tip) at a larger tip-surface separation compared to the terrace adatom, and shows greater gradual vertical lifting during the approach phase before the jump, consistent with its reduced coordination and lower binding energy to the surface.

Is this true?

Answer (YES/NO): NO